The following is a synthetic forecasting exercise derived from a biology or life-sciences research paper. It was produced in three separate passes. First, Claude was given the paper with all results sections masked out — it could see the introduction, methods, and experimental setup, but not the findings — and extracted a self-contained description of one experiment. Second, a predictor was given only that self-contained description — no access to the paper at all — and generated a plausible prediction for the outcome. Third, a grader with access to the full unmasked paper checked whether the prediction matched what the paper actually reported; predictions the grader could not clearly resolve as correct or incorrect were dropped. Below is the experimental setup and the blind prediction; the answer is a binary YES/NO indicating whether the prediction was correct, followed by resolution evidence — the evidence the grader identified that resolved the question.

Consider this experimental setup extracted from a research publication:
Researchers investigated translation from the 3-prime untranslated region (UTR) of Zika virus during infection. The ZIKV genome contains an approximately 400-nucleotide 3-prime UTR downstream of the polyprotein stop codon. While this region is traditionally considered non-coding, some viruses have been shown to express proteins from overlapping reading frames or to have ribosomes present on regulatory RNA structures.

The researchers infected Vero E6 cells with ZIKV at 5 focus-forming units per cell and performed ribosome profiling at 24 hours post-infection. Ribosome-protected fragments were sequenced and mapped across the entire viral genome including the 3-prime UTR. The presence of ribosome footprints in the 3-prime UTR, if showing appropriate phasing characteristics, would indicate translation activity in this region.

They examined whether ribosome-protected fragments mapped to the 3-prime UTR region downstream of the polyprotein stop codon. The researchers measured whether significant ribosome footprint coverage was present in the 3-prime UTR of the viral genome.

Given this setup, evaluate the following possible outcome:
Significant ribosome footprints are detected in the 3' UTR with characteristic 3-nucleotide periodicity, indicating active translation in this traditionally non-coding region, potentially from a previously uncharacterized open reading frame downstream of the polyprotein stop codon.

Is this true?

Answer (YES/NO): NO